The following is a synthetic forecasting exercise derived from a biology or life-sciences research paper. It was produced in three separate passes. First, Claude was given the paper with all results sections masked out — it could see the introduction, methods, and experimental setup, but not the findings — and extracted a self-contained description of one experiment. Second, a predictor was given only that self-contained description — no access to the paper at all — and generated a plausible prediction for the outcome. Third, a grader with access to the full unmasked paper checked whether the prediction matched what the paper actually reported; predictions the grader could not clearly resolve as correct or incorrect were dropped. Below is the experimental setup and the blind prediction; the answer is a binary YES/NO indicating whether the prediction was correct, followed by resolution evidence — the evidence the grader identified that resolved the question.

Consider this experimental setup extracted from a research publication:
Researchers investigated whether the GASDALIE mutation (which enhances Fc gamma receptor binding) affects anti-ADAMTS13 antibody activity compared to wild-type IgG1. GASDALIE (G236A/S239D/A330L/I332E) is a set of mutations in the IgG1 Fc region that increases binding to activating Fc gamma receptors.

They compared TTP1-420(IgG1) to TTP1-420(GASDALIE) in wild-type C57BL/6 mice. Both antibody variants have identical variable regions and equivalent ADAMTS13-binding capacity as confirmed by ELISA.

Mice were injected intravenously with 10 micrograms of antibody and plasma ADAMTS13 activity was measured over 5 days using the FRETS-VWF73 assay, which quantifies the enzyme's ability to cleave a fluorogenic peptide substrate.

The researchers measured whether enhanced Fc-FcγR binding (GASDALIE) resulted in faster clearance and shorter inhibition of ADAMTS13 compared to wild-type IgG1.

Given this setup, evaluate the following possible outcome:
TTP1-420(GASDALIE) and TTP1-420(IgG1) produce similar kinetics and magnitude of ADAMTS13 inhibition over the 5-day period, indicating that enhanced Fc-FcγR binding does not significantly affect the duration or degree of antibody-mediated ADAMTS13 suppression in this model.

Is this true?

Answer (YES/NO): NO